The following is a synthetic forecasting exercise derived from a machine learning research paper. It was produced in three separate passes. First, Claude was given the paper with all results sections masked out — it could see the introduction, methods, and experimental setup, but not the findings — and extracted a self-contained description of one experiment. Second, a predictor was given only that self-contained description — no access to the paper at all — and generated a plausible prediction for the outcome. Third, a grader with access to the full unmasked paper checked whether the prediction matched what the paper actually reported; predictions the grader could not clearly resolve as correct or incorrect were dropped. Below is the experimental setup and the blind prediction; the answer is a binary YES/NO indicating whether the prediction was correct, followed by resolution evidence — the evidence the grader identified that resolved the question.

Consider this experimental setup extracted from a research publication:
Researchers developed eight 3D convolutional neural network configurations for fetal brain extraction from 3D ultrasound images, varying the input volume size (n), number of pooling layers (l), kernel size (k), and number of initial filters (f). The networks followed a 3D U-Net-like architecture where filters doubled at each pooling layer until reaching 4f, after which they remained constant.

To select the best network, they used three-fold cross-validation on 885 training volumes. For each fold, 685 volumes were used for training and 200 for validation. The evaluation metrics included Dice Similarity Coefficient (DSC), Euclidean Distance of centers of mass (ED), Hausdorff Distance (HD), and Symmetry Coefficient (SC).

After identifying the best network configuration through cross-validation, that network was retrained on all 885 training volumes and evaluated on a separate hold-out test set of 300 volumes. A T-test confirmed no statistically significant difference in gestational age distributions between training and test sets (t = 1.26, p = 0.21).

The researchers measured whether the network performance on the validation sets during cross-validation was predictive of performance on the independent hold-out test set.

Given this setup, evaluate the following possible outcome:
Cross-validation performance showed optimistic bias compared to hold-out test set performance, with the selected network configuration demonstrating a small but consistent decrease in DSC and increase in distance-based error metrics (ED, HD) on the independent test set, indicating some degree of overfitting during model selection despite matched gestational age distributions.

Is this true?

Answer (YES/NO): NO